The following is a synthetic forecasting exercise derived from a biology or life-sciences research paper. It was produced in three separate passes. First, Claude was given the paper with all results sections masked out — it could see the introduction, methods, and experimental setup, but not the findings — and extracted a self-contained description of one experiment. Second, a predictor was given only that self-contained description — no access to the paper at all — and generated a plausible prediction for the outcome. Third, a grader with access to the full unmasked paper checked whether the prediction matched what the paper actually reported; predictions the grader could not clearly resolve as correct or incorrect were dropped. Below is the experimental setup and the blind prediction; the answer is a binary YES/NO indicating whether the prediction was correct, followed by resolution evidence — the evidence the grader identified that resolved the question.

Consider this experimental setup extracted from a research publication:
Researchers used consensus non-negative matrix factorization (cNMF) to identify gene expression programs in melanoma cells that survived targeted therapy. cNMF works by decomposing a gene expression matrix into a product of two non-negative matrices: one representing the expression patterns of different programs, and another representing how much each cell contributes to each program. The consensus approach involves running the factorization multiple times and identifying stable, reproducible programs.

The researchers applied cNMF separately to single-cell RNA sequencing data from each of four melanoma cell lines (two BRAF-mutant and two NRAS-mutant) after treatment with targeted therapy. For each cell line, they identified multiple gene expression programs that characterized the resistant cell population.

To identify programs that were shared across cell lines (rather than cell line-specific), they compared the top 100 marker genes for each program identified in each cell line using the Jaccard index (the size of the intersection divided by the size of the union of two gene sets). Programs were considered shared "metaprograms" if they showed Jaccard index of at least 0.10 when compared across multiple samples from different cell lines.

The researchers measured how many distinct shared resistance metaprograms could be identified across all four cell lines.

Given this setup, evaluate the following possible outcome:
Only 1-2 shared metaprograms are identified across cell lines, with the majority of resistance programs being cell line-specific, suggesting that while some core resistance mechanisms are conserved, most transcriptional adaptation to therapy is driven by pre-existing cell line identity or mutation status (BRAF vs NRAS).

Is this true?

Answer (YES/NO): NO